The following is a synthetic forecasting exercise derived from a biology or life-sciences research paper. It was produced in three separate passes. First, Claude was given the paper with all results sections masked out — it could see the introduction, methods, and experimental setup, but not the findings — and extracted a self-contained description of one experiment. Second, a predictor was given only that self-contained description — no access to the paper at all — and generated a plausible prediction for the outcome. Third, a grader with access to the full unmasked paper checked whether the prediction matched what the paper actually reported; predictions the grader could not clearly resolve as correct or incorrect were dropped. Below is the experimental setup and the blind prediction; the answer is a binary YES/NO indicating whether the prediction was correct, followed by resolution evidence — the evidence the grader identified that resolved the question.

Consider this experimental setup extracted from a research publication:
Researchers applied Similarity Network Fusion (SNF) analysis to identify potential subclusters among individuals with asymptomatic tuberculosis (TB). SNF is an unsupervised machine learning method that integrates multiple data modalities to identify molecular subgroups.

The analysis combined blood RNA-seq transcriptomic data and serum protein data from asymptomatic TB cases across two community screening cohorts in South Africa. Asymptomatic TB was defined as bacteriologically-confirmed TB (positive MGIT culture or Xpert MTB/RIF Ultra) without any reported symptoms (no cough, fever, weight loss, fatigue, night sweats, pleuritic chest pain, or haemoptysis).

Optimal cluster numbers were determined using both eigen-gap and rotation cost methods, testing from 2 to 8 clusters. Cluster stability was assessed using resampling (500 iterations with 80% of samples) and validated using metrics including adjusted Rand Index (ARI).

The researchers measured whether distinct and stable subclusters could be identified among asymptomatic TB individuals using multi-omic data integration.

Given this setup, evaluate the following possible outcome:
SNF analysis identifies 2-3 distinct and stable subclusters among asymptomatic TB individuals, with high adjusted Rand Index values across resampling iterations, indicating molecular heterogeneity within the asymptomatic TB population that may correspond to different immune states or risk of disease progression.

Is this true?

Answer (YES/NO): YES